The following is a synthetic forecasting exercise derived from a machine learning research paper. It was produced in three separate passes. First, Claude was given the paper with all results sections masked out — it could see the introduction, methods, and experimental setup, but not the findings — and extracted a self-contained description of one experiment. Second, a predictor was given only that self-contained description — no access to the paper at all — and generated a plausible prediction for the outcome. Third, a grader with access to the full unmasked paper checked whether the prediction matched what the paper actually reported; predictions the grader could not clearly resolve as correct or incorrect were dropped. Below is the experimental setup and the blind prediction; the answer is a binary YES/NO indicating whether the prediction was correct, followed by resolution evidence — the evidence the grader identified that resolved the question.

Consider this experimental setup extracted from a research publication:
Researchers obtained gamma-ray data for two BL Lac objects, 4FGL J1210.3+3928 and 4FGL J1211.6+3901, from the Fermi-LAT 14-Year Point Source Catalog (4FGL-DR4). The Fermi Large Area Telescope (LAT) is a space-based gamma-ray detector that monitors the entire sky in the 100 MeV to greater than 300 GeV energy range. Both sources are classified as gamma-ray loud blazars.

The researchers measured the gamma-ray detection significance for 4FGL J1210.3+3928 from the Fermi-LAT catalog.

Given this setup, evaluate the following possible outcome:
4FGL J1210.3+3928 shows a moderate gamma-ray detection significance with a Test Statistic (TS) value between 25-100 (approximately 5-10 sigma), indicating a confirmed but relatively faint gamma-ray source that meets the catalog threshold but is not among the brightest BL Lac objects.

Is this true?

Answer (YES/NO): YES